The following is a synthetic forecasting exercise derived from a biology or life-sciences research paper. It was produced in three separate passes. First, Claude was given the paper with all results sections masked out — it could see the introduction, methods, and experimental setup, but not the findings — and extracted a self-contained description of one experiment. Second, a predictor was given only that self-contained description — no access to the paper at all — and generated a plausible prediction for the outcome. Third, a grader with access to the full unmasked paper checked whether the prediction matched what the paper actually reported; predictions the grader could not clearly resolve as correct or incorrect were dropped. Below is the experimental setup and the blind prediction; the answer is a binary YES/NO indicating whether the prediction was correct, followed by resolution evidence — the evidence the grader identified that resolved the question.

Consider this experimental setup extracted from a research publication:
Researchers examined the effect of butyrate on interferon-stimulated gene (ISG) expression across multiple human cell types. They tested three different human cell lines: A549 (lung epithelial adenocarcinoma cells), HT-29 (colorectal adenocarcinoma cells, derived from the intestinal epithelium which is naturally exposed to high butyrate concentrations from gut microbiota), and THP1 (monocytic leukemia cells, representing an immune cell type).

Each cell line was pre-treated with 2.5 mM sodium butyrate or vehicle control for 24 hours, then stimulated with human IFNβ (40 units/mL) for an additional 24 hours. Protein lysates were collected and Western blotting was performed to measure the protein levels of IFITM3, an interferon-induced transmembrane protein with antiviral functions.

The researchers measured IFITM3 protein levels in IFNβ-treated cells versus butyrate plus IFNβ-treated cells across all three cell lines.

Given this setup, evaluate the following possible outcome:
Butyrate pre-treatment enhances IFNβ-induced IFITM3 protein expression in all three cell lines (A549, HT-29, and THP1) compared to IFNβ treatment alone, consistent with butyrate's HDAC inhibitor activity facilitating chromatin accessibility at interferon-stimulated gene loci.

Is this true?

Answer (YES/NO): NO